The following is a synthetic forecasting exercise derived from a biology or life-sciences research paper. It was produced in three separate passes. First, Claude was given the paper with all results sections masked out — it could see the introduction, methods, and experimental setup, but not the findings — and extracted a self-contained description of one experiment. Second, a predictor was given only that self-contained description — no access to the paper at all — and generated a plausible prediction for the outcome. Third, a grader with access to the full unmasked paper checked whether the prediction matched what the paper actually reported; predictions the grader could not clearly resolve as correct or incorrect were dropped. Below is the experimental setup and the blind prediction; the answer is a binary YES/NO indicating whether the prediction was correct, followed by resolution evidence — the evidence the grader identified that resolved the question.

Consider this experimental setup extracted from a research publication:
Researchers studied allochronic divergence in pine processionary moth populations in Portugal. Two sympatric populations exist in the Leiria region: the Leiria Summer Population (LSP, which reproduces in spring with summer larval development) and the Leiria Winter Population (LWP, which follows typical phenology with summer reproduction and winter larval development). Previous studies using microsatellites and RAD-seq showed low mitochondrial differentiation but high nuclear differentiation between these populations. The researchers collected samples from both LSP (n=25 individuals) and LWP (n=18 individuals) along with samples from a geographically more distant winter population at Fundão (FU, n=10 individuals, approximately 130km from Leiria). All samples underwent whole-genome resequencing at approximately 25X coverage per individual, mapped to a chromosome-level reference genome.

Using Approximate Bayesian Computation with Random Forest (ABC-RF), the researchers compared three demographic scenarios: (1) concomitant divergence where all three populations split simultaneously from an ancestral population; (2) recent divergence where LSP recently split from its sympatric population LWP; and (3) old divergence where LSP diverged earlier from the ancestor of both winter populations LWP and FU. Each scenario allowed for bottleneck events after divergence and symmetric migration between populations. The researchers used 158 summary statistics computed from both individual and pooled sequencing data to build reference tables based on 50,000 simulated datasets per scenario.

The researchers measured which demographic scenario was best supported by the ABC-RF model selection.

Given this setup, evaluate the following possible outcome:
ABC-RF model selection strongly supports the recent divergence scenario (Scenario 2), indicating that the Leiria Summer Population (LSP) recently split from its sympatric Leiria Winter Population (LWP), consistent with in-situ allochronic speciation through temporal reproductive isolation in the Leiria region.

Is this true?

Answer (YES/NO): YES